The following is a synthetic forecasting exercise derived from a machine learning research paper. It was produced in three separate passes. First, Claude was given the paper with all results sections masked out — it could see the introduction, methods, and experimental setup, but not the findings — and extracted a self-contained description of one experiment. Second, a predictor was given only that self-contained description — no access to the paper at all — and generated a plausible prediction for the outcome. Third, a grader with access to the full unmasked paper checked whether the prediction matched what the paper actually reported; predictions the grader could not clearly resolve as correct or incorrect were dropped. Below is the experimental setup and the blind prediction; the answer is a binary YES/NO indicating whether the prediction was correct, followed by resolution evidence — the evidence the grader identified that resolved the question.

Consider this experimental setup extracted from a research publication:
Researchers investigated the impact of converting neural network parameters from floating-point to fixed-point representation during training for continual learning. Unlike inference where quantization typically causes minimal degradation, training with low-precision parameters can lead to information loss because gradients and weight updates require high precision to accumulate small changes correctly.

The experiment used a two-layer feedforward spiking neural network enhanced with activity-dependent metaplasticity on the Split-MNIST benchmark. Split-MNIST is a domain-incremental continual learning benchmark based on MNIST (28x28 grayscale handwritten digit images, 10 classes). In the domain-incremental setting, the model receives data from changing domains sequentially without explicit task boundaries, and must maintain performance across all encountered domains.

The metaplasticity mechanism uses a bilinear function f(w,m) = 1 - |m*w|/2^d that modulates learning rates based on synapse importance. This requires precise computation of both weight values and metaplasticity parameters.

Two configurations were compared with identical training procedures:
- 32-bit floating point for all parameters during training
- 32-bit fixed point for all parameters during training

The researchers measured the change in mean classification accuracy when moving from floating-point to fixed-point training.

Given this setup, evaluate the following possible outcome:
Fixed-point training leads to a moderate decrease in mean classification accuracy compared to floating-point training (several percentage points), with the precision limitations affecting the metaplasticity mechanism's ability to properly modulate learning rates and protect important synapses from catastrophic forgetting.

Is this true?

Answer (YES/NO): YES